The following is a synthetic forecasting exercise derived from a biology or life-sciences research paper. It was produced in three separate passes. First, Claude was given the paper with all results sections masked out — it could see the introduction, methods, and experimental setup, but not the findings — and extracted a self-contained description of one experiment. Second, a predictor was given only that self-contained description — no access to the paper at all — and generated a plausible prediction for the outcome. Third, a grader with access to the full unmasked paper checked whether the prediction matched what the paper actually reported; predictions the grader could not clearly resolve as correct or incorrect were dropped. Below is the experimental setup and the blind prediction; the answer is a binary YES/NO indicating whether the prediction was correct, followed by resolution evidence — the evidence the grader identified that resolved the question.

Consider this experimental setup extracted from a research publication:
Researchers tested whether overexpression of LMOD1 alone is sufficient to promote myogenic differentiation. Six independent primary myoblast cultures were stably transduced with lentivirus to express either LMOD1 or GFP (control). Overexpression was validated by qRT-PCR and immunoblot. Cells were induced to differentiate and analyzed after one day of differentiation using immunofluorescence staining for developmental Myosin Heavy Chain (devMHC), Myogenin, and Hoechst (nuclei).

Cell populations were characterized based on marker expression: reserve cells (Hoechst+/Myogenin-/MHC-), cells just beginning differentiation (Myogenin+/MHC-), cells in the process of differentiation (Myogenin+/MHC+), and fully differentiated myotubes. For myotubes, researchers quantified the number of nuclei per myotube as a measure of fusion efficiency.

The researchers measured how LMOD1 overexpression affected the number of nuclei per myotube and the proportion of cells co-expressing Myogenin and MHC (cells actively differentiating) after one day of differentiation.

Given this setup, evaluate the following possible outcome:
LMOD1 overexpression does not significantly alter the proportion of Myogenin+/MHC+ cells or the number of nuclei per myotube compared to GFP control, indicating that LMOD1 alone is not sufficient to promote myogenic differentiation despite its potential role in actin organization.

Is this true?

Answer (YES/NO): NO